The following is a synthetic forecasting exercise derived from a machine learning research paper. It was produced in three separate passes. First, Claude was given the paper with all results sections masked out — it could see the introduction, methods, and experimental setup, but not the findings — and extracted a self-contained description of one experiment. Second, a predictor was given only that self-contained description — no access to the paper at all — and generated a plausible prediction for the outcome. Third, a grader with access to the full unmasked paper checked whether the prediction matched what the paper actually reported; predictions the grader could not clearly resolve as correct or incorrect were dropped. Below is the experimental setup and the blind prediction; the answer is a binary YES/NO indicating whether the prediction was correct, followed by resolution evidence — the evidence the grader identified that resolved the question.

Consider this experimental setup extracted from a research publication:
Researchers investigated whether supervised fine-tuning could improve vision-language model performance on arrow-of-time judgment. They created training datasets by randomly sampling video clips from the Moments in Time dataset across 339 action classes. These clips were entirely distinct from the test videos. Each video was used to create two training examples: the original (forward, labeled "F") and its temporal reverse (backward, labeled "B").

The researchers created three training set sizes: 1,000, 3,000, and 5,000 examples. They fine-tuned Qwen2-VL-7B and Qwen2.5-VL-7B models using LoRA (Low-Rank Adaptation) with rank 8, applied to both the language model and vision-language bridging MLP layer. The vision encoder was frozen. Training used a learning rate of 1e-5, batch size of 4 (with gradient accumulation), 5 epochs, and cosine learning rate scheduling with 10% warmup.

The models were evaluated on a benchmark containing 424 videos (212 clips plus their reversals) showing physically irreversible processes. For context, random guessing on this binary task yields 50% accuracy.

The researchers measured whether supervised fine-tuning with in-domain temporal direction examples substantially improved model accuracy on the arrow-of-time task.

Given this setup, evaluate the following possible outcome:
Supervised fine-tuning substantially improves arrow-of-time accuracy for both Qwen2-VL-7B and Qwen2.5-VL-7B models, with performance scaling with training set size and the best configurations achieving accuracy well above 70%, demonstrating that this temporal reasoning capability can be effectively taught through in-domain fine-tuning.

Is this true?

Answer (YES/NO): NO